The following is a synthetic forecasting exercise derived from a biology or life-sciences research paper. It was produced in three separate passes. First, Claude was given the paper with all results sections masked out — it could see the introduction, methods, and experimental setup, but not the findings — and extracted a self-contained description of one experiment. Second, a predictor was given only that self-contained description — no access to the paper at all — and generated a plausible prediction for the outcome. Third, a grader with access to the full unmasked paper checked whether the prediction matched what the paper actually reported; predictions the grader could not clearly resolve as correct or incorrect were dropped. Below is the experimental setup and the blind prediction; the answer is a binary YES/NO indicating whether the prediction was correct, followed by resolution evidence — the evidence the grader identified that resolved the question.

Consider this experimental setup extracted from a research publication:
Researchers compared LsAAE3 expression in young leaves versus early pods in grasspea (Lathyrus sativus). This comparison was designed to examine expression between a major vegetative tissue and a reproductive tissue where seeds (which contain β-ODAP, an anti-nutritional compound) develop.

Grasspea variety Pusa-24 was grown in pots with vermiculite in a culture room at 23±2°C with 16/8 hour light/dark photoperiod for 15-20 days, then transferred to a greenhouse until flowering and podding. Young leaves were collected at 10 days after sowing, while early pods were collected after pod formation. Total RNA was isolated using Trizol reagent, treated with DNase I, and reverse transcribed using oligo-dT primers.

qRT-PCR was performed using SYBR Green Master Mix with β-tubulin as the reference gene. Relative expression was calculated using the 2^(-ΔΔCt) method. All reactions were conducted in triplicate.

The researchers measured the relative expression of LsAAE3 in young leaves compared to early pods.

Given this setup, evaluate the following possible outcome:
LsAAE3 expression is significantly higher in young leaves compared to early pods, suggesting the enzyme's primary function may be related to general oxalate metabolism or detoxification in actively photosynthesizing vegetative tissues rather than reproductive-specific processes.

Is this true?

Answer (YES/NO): YES